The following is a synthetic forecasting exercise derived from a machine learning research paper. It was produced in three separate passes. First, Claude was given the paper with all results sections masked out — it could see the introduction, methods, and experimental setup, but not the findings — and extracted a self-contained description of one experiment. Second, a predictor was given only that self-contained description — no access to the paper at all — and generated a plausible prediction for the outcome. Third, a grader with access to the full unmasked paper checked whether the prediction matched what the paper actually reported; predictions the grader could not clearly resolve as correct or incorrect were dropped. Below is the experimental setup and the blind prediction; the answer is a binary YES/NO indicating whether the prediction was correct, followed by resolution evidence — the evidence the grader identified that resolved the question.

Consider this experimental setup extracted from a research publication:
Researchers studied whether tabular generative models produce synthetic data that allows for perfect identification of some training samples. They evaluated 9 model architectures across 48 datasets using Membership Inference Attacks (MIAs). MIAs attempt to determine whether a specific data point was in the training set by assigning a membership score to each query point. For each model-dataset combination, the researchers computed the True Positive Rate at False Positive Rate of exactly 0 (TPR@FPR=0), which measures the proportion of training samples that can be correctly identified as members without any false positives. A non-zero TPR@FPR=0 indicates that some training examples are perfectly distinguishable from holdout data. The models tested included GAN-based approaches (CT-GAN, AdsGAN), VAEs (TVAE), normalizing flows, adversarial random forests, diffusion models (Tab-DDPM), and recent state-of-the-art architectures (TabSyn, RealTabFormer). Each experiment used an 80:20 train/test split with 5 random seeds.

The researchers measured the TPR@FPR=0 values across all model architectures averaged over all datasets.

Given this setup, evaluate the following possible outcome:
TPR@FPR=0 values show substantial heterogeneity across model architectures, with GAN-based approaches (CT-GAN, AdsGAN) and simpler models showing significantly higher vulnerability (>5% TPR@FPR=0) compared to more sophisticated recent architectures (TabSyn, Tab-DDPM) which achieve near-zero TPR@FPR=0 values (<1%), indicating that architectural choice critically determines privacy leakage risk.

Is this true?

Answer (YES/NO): NO